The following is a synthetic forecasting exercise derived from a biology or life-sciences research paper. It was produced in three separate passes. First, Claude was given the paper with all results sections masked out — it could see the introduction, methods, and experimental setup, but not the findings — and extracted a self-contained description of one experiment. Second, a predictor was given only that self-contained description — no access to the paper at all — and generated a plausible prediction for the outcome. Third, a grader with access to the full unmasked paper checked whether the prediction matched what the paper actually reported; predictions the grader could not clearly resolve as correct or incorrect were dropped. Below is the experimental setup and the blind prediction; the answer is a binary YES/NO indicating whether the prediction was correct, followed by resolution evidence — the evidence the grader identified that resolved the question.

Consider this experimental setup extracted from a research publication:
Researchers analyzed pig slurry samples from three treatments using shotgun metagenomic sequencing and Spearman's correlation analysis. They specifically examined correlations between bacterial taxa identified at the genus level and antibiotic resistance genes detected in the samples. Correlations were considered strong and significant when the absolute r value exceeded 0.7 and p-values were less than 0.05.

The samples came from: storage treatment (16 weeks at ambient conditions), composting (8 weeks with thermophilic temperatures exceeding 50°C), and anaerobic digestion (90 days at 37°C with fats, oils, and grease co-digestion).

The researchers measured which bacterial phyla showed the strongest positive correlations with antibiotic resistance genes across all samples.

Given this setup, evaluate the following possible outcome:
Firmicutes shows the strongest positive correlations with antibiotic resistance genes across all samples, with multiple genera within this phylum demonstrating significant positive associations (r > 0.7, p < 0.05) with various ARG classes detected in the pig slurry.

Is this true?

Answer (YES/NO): NO